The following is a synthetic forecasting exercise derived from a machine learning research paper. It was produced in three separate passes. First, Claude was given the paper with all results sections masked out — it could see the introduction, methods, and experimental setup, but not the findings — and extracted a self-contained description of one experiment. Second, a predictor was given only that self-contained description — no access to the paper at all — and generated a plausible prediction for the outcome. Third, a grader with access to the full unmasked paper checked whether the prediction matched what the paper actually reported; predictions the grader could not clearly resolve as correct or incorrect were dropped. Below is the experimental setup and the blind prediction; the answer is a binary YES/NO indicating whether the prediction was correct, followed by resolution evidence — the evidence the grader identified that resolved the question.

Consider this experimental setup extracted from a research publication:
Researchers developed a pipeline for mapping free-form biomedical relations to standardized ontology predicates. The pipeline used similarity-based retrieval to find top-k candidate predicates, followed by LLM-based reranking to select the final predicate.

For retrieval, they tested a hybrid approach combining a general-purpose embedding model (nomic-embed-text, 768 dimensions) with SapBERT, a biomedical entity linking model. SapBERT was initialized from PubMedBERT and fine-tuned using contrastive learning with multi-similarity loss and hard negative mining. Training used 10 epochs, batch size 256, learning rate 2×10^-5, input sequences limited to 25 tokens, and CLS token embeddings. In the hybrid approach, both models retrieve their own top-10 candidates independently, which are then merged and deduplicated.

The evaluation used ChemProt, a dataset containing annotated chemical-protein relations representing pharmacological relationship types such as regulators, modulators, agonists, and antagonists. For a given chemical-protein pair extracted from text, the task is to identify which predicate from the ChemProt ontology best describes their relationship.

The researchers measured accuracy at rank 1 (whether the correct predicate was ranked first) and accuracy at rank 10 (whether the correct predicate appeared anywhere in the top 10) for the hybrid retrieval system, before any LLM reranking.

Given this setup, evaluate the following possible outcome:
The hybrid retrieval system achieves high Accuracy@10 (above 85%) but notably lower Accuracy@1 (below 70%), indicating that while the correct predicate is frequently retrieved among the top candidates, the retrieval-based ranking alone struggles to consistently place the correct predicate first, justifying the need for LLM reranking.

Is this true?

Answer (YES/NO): YES